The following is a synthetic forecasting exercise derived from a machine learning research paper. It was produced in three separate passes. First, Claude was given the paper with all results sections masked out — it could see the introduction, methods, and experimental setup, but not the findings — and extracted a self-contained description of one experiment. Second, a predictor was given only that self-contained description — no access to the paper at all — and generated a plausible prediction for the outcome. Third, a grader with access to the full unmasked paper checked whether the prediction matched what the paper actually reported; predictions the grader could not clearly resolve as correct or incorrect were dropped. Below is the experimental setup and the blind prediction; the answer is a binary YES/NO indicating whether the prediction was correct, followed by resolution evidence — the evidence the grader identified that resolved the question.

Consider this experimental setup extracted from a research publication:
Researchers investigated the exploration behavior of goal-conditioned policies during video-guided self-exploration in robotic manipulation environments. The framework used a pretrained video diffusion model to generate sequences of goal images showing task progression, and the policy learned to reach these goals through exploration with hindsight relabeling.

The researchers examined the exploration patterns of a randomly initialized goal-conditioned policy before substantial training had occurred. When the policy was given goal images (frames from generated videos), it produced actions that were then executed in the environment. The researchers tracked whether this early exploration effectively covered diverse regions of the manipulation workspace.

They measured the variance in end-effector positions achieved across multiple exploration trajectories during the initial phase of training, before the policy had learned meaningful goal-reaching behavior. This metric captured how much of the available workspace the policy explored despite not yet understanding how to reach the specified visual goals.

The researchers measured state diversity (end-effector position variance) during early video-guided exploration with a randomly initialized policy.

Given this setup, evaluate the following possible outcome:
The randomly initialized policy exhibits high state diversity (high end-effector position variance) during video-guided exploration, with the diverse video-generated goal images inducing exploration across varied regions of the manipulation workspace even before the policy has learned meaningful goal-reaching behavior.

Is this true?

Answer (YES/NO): NO